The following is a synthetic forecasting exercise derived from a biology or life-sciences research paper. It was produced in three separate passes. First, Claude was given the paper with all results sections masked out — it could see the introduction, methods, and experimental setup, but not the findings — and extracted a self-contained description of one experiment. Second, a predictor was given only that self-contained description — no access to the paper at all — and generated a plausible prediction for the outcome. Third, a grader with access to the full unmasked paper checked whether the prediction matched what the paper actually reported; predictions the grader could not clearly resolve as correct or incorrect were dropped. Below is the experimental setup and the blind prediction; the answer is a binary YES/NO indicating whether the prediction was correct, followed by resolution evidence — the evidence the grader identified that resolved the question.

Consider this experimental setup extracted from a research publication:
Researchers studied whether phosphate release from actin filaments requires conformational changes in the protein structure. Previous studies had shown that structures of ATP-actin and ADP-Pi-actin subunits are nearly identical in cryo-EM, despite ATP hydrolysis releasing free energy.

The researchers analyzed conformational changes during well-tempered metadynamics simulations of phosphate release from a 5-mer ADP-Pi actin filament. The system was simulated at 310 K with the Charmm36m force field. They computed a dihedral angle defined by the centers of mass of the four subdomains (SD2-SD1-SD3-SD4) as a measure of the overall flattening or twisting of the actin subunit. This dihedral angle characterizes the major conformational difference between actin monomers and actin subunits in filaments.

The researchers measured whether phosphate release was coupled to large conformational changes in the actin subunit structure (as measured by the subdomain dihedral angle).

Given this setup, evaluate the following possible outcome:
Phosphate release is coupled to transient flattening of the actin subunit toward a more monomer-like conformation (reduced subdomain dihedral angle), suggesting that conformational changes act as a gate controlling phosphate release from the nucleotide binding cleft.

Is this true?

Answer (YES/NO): NO